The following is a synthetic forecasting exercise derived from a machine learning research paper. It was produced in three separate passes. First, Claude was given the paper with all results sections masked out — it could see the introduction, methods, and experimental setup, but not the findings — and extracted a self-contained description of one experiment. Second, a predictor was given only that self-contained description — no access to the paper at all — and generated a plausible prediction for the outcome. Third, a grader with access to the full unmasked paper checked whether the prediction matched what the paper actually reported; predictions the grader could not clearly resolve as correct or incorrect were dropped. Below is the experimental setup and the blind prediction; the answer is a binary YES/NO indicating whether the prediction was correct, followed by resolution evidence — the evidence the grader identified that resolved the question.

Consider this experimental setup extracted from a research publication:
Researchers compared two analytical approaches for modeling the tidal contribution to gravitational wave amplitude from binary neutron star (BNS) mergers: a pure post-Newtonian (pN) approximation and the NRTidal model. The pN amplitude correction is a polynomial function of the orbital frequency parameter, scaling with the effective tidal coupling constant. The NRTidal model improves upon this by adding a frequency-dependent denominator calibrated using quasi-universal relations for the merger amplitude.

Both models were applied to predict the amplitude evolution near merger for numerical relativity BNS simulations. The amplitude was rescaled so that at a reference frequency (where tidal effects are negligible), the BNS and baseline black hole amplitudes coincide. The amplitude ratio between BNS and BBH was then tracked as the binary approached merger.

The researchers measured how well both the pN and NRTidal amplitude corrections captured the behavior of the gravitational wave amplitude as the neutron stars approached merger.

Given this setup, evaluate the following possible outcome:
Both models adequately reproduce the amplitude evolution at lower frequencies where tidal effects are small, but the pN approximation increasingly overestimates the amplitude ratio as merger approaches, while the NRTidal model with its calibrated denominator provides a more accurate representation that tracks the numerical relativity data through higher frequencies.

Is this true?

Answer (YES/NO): NO